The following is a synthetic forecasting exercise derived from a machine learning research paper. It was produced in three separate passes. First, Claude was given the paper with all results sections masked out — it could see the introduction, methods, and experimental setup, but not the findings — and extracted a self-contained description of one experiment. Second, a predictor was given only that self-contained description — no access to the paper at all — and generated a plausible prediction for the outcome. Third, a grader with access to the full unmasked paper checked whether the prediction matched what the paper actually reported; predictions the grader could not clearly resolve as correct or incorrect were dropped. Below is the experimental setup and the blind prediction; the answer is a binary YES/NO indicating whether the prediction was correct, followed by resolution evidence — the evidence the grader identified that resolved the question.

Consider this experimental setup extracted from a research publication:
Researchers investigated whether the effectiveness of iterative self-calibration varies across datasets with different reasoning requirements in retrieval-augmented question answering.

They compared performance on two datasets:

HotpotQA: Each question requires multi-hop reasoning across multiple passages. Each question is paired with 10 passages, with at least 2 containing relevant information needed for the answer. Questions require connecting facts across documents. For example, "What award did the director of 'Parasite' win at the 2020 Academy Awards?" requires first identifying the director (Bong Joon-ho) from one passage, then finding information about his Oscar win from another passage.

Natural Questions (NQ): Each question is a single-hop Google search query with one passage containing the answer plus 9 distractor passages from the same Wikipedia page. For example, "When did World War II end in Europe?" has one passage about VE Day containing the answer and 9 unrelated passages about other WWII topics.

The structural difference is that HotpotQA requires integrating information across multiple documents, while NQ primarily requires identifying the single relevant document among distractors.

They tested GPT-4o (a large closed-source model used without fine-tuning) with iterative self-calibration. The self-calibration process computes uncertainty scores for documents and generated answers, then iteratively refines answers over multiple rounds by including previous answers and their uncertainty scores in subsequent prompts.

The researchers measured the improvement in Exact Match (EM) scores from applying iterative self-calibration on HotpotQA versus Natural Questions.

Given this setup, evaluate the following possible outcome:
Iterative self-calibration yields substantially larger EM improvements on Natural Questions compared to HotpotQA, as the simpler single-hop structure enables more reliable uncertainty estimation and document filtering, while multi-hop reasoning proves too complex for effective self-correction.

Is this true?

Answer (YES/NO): NO